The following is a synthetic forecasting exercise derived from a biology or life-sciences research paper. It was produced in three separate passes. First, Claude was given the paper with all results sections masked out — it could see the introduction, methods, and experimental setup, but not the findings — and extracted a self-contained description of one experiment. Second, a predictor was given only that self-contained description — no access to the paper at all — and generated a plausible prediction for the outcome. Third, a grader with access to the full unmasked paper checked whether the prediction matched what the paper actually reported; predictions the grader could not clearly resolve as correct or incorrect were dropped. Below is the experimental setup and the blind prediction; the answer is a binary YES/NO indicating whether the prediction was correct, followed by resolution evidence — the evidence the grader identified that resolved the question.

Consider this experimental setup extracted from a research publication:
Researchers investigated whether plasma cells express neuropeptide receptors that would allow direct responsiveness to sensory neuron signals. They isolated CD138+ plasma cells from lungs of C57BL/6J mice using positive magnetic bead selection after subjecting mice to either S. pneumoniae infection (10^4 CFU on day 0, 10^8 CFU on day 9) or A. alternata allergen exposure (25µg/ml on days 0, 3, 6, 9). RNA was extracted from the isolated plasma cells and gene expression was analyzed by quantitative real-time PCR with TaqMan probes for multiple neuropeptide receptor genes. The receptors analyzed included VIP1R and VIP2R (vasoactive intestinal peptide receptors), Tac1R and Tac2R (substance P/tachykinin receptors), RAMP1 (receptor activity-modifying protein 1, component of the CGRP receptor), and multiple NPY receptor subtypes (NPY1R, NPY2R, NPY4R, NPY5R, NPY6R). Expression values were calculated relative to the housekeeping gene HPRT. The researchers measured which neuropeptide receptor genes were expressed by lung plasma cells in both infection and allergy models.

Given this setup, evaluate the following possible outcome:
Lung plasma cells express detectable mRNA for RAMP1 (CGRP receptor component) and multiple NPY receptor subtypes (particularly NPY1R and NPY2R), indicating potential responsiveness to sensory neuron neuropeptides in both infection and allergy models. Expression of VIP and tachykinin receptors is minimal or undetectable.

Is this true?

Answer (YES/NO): NO